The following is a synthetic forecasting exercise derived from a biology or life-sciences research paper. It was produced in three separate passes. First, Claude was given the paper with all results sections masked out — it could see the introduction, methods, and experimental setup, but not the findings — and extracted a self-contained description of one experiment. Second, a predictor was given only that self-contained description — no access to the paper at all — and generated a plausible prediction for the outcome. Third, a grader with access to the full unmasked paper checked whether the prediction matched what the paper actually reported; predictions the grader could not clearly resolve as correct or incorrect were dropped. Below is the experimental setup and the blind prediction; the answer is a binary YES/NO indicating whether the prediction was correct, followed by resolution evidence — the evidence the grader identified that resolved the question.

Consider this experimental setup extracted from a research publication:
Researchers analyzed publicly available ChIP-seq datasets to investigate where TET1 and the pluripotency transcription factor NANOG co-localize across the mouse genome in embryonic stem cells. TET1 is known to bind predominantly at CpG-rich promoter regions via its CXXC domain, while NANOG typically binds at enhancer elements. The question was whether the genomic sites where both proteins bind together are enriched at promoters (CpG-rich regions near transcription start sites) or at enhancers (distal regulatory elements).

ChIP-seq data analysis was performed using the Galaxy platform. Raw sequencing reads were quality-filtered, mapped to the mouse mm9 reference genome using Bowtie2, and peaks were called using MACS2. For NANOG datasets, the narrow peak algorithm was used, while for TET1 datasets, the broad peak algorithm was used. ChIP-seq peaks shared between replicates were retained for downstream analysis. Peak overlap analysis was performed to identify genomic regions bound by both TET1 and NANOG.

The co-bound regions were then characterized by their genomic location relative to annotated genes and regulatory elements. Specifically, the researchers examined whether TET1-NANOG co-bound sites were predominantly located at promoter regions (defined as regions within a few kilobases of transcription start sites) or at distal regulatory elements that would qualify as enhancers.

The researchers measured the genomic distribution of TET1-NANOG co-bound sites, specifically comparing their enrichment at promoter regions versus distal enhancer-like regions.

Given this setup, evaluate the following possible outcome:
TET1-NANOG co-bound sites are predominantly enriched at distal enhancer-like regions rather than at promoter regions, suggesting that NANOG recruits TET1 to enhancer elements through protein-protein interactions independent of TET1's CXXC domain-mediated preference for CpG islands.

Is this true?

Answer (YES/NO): YES